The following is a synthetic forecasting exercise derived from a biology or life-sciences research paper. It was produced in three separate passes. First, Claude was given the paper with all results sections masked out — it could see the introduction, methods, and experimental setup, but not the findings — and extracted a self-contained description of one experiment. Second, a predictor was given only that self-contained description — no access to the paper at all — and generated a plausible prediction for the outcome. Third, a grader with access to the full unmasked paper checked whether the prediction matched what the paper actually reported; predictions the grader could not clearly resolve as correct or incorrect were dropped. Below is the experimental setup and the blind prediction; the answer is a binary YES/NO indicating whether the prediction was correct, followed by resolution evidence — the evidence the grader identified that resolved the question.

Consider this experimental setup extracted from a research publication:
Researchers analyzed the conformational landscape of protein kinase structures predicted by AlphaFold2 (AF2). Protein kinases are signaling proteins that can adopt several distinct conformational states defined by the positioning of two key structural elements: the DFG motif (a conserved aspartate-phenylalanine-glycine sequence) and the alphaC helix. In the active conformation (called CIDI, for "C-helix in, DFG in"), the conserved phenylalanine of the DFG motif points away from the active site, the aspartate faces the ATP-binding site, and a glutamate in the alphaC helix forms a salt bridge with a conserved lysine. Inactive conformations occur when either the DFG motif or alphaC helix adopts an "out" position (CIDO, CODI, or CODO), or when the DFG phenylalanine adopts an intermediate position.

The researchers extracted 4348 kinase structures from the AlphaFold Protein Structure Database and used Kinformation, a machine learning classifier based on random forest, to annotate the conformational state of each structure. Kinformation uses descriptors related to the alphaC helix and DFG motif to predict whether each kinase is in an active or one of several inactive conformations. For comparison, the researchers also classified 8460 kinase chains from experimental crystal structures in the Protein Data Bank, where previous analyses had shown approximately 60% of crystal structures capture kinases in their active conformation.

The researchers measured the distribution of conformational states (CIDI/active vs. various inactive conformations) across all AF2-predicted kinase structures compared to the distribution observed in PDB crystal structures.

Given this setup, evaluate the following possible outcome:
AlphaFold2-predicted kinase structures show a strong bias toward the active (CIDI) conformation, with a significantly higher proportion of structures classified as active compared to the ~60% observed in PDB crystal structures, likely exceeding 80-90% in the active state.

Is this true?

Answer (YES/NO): NO